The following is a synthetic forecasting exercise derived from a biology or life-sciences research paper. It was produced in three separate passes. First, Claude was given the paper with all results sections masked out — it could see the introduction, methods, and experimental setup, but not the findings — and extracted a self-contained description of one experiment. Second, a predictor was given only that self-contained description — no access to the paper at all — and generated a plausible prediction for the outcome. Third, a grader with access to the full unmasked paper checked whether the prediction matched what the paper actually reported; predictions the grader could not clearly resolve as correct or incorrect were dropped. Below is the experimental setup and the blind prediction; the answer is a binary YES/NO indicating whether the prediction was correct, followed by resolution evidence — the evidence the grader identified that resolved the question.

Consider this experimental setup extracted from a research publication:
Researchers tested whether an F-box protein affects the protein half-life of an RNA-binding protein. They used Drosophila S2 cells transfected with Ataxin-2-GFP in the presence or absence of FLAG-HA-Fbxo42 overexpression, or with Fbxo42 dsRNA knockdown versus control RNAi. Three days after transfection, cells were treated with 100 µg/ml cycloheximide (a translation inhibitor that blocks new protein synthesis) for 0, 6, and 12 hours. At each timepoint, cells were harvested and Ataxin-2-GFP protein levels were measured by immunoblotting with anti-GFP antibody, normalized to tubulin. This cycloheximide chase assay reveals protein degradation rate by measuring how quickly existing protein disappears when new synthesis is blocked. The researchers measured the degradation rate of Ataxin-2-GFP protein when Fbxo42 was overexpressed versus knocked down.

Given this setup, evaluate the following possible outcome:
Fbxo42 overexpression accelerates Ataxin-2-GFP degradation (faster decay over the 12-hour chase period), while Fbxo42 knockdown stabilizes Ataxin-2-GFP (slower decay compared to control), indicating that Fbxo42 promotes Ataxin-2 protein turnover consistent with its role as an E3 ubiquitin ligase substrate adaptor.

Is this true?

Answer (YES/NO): YES